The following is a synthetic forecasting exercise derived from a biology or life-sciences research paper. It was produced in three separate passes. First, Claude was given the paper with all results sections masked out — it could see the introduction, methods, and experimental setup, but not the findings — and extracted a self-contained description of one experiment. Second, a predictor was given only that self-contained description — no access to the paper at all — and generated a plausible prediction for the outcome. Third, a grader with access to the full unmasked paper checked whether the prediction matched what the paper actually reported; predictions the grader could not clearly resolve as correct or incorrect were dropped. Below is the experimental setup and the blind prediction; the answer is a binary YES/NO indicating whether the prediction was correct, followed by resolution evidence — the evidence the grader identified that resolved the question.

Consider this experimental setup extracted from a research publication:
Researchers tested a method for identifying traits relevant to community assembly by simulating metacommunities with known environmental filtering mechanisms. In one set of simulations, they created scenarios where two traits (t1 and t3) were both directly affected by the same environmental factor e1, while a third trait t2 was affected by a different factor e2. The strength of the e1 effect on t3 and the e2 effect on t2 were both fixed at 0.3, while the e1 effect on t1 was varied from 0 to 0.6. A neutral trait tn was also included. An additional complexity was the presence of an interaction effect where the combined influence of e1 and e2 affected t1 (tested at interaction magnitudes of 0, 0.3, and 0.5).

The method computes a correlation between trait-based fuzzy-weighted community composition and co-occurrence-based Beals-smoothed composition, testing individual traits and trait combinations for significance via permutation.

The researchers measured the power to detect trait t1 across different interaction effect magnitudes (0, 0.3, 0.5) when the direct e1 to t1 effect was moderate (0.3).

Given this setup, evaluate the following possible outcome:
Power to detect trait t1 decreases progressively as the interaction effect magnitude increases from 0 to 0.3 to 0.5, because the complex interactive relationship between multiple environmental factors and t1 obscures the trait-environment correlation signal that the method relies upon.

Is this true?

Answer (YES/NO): NO